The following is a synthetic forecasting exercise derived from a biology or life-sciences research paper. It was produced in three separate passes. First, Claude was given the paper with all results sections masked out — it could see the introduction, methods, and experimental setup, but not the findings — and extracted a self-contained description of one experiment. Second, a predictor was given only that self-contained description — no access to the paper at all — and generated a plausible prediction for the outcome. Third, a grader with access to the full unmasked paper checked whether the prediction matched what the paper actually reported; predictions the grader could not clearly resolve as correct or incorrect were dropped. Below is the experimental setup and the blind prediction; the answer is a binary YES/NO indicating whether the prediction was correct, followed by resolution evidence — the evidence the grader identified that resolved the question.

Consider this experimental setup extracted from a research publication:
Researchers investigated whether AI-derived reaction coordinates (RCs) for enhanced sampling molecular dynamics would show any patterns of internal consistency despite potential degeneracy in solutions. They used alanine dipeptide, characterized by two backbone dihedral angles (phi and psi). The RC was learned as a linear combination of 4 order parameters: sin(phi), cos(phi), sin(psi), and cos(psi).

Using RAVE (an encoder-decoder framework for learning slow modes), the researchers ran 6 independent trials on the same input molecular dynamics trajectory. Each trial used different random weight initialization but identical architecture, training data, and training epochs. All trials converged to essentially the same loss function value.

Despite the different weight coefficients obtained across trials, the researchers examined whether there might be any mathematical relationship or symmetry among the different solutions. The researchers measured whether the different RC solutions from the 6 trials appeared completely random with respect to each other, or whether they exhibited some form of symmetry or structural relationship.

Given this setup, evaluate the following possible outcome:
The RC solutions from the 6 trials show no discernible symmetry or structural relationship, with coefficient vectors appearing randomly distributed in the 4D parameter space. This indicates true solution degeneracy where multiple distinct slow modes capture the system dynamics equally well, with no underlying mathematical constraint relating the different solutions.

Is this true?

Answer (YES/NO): NO